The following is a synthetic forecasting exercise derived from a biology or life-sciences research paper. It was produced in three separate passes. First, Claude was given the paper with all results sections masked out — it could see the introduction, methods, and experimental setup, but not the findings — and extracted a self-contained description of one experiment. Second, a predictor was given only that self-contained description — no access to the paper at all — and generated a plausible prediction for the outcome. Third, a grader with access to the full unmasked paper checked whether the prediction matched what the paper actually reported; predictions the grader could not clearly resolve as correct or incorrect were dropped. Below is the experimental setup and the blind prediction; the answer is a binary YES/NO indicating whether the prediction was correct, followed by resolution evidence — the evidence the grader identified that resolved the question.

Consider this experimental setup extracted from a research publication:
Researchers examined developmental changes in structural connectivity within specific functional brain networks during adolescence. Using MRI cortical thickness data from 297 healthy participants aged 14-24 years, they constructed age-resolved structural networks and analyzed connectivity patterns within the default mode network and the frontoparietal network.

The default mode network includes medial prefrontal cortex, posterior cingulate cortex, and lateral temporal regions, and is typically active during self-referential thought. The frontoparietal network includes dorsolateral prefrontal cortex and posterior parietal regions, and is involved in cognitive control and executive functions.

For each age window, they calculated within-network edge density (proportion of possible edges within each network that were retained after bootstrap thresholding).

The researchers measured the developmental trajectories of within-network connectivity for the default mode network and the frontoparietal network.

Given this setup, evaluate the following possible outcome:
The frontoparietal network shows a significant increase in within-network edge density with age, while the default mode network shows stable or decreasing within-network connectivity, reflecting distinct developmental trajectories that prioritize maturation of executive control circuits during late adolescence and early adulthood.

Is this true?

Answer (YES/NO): NO